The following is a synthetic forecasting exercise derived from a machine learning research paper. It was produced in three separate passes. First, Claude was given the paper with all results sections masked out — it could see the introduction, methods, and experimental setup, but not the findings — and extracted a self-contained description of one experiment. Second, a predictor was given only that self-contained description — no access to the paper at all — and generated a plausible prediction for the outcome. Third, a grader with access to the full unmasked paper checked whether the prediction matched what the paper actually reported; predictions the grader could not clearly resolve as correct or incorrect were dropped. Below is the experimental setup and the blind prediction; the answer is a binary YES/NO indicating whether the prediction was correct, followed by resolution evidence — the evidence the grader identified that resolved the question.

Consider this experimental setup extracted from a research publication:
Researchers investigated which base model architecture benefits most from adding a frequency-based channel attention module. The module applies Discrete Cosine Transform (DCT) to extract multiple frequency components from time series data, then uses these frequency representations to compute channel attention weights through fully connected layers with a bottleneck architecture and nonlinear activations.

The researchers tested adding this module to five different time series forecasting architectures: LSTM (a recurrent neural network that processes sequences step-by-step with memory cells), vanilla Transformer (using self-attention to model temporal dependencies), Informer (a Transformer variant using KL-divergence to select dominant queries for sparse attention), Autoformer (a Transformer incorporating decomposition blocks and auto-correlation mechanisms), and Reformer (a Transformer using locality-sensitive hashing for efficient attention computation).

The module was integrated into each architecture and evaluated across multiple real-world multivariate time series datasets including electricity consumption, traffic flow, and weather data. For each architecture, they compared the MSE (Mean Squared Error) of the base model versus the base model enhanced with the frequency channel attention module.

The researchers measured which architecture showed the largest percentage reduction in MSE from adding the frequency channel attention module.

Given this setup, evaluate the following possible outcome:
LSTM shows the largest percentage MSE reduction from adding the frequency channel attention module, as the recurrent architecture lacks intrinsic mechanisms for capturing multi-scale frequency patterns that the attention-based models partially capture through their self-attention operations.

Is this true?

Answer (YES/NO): YES